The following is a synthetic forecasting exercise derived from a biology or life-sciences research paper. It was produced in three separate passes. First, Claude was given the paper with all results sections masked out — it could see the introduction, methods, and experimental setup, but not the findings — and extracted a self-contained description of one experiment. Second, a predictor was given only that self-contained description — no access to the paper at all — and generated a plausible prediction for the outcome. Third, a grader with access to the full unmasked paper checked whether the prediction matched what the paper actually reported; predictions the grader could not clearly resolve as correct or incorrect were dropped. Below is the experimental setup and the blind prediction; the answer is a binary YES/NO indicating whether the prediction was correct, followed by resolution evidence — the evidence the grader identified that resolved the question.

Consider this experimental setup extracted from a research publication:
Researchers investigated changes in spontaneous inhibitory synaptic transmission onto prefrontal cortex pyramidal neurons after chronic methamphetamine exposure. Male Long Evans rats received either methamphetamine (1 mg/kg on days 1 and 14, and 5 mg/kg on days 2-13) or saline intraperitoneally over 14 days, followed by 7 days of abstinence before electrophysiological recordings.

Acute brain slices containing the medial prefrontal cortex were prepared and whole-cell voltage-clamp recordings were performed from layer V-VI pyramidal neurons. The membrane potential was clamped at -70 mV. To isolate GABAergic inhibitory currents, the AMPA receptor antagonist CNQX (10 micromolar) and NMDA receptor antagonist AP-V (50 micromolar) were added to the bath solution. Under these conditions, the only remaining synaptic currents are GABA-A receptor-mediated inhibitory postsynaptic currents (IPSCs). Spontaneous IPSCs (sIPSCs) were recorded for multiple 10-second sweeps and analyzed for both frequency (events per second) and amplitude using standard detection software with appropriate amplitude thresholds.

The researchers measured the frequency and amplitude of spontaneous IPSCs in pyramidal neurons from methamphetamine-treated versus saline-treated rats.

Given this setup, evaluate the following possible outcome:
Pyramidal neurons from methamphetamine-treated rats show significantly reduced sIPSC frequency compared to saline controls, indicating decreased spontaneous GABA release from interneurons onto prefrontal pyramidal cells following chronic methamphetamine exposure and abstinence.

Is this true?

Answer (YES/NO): NO